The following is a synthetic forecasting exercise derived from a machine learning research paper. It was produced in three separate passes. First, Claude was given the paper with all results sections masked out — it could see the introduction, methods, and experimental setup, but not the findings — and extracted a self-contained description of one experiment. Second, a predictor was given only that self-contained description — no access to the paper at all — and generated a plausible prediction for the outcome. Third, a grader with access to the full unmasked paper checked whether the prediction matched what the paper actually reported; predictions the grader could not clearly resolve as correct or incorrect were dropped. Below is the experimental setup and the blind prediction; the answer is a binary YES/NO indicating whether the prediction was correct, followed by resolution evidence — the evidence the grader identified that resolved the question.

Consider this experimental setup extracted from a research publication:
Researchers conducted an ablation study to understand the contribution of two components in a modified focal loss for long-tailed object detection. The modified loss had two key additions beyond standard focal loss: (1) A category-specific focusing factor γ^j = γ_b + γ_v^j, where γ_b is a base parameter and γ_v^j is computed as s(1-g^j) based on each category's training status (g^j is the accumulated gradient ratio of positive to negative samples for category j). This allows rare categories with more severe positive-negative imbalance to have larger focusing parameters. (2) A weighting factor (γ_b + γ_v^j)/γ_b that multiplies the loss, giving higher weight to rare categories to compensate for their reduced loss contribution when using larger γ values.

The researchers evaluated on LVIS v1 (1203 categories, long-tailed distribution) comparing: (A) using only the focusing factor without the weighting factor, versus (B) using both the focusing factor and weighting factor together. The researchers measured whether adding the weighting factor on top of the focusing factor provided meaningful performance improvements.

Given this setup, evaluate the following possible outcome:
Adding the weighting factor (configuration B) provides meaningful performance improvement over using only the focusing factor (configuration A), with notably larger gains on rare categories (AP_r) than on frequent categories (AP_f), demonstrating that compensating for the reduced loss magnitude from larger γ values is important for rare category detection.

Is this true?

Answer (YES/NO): YES